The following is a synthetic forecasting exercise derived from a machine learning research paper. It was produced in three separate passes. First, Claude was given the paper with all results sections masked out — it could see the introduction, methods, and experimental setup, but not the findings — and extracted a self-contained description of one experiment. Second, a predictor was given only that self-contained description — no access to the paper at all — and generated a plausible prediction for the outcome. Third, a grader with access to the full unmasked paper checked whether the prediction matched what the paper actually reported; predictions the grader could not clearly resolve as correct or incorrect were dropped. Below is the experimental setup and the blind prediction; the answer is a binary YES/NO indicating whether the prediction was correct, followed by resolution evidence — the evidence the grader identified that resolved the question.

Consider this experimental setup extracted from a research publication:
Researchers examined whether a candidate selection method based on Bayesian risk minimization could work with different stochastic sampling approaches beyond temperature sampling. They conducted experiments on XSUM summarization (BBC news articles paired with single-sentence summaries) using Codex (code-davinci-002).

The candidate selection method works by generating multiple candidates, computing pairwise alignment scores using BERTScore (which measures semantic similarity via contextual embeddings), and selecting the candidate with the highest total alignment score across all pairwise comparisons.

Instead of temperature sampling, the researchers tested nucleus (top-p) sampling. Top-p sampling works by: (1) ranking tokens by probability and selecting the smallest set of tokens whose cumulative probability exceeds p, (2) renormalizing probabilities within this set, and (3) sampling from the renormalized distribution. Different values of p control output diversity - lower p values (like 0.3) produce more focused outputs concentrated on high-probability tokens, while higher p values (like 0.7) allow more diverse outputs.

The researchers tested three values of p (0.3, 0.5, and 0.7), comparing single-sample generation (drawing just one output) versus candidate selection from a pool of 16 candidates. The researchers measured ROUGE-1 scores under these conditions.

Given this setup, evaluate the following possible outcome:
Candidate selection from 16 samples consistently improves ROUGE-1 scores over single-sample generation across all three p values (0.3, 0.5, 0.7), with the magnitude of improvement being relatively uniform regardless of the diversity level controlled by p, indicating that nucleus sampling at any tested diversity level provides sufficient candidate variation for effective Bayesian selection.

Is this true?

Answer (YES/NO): NO